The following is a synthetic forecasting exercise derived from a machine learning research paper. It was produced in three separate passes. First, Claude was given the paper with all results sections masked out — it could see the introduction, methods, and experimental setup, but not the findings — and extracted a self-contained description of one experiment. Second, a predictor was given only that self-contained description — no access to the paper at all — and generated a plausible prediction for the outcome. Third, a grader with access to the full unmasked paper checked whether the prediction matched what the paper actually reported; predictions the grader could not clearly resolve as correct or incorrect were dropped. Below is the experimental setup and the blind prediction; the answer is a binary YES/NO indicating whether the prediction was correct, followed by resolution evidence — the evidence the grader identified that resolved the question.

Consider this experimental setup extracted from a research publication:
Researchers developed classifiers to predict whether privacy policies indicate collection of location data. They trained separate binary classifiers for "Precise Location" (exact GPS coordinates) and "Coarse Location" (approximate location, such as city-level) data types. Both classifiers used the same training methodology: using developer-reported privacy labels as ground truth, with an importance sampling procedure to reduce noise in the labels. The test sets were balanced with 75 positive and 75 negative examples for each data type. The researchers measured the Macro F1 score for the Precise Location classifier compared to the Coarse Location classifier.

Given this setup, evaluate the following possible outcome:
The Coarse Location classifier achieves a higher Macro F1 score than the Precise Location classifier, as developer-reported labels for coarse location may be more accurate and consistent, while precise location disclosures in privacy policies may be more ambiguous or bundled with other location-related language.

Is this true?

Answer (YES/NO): NO